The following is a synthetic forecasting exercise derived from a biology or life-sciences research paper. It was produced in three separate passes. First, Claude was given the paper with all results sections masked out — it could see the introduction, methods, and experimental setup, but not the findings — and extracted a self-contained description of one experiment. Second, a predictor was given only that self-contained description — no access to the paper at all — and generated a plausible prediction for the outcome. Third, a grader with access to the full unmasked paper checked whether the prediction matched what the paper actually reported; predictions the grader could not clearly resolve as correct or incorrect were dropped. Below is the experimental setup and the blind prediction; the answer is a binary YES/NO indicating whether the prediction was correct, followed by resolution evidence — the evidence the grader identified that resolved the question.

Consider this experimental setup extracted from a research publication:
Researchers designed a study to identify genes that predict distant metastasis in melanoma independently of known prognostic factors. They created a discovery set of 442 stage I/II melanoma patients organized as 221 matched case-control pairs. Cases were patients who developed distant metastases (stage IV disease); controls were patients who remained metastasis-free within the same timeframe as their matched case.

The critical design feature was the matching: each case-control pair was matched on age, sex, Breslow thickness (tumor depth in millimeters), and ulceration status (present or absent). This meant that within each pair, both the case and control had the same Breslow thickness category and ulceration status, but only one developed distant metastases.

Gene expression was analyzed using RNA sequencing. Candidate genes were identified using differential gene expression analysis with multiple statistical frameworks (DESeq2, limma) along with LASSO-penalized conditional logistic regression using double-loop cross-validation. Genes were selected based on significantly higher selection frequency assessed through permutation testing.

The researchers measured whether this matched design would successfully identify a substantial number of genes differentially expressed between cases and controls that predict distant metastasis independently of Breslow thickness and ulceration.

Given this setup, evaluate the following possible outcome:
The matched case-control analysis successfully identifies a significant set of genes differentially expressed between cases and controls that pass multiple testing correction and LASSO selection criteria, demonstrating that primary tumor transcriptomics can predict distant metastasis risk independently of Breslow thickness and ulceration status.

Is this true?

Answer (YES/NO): NO